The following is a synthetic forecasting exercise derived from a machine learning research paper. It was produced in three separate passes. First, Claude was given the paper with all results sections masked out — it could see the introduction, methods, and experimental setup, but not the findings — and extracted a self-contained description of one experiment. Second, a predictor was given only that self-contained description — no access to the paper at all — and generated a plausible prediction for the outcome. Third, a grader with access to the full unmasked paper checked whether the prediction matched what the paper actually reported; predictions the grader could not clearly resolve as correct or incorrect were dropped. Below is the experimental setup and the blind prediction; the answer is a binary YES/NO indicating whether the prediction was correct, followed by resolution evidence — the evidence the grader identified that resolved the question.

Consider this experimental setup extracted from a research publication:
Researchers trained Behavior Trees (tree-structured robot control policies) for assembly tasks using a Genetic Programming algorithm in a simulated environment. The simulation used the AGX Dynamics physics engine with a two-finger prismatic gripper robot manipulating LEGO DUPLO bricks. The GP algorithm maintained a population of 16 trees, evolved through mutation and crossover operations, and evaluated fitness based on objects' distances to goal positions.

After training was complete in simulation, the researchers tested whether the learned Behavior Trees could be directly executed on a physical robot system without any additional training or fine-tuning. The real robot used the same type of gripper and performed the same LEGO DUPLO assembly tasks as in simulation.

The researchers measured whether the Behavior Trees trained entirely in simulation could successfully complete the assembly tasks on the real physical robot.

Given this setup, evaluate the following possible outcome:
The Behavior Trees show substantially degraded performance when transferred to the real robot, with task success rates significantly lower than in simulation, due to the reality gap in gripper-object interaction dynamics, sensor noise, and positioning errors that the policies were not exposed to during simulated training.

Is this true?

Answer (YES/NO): NO